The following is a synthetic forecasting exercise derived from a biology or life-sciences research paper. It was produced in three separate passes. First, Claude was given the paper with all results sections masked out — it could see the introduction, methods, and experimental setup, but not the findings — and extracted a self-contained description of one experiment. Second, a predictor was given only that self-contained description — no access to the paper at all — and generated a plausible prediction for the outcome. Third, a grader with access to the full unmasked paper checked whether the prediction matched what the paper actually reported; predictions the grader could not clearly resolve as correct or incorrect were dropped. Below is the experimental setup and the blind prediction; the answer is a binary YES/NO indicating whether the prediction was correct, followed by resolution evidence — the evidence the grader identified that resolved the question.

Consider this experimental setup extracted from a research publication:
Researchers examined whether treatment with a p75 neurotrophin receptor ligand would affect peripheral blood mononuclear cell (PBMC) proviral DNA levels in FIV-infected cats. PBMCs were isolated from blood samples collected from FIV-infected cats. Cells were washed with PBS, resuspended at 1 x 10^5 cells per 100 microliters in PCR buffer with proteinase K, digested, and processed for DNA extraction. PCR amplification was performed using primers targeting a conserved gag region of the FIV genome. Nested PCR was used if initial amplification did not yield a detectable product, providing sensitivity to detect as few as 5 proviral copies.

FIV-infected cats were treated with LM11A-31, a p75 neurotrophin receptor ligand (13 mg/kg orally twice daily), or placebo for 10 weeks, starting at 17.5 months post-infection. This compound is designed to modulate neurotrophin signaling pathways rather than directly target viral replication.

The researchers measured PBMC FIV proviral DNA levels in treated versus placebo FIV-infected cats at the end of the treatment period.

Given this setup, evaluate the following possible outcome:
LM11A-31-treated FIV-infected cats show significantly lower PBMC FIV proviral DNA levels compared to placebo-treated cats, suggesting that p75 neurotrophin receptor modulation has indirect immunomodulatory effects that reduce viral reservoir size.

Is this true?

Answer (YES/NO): NO